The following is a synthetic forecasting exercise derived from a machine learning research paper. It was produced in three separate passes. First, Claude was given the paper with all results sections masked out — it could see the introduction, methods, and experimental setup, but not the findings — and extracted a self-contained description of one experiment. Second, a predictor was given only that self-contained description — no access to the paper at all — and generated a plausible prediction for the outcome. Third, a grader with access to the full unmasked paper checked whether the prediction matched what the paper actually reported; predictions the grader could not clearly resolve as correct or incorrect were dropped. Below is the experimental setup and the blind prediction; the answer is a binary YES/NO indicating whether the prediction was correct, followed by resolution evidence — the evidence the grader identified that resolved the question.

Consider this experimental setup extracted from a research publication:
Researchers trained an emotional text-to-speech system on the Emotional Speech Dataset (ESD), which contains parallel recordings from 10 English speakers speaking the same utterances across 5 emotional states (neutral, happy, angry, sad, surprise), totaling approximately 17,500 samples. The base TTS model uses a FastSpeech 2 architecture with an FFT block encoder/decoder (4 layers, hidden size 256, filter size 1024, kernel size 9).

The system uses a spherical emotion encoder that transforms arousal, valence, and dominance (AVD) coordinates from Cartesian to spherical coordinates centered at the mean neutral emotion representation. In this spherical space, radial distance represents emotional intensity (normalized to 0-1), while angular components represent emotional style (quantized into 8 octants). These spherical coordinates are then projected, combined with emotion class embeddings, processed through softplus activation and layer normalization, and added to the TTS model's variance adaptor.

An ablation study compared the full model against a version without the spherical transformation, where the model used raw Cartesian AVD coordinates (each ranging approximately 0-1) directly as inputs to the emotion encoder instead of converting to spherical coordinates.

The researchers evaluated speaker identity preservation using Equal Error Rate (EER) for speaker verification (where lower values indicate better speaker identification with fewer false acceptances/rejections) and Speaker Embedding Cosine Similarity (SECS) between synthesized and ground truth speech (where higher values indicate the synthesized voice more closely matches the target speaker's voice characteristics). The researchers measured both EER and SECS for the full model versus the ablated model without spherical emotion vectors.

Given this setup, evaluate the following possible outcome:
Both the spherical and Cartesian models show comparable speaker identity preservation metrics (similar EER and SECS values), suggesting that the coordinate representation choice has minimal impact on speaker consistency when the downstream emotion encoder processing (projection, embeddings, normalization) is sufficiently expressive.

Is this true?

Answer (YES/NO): NO